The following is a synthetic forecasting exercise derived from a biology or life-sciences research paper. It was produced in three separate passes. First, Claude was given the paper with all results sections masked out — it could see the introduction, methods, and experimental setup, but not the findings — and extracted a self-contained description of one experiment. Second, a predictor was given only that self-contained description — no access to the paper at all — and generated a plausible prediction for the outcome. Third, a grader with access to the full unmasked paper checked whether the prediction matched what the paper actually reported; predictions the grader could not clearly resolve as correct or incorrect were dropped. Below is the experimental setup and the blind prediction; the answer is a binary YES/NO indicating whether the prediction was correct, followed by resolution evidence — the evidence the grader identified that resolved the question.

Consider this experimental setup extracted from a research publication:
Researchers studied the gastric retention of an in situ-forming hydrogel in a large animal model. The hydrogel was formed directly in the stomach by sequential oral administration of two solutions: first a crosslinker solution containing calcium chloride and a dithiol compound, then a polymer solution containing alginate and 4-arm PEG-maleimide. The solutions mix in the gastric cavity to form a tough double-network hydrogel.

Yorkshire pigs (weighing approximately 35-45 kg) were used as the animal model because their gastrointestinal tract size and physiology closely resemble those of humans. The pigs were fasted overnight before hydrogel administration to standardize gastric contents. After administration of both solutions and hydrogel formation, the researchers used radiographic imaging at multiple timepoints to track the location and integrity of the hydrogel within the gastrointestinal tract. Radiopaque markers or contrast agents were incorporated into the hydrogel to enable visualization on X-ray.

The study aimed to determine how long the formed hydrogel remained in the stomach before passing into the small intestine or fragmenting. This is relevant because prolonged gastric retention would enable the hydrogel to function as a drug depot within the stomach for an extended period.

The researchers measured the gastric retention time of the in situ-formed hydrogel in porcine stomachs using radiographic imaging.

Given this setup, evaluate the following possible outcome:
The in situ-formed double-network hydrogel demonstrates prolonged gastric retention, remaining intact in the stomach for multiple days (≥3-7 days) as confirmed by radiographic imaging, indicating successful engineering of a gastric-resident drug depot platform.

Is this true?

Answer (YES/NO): NO